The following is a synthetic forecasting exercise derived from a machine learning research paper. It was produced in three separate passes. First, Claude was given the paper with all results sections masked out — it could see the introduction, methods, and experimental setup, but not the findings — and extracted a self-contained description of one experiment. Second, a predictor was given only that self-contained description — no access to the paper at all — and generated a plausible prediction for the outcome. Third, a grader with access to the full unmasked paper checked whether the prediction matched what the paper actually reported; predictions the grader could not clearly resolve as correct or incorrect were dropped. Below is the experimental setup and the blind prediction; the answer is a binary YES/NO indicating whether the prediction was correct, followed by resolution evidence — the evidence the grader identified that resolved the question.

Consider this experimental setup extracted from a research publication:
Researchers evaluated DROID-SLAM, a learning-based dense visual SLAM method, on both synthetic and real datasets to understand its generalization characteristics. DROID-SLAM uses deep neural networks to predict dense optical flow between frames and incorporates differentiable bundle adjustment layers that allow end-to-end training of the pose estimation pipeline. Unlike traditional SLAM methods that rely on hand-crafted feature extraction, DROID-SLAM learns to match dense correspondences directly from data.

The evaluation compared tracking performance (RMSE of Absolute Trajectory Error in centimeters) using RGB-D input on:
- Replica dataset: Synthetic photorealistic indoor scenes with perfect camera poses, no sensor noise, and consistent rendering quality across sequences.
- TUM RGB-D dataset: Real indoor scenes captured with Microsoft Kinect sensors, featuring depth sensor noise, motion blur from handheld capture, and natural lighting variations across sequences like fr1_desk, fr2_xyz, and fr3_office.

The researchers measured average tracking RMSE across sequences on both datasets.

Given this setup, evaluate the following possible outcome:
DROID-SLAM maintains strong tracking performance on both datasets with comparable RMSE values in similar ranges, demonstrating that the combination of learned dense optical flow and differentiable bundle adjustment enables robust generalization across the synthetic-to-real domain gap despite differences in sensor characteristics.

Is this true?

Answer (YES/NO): NO